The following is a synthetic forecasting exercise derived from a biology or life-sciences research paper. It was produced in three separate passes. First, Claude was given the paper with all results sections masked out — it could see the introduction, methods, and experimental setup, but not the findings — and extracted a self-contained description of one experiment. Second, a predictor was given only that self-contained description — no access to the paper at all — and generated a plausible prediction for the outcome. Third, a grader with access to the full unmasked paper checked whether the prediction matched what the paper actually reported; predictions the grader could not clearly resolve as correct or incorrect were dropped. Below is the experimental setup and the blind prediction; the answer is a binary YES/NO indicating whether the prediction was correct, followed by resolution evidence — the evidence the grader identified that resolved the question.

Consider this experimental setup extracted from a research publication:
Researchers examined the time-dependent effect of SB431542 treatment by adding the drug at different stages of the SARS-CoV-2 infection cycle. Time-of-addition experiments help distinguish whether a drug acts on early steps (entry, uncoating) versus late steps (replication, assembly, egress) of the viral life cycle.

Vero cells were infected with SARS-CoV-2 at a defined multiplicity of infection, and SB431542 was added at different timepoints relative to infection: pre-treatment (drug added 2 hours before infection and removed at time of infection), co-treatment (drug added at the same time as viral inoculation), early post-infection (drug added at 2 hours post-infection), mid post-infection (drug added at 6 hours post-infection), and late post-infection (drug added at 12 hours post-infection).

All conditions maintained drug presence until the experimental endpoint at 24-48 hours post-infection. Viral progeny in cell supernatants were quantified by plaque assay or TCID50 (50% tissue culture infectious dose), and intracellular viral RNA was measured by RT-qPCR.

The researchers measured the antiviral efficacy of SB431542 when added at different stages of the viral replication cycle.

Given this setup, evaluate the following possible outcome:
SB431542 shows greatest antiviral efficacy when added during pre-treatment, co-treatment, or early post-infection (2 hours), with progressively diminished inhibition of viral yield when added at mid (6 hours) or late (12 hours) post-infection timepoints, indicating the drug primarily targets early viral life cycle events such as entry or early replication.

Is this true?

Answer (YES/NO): NO